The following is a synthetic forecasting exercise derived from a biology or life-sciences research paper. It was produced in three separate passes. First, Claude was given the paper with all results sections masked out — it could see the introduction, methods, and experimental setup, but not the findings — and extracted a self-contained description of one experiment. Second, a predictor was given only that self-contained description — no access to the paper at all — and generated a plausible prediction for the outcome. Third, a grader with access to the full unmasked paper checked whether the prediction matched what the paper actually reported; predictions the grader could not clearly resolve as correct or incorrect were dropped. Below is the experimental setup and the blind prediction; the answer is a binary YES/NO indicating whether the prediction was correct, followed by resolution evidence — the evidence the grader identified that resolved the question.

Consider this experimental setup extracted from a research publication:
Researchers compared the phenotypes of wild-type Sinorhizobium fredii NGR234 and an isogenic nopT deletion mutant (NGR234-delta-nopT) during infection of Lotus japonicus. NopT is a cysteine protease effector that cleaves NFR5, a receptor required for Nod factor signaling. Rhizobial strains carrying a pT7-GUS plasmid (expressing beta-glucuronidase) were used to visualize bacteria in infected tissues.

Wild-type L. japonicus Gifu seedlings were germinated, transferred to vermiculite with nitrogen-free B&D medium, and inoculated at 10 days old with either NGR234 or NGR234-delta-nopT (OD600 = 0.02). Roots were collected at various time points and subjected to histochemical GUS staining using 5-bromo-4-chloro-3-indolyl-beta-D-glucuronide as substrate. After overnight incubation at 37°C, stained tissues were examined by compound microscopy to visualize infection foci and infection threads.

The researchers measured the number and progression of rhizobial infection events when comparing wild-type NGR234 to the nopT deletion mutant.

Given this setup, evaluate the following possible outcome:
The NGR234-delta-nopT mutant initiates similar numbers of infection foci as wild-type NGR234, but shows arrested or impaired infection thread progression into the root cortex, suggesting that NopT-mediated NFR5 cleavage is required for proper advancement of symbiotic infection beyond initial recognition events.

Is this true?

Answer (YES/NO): NO